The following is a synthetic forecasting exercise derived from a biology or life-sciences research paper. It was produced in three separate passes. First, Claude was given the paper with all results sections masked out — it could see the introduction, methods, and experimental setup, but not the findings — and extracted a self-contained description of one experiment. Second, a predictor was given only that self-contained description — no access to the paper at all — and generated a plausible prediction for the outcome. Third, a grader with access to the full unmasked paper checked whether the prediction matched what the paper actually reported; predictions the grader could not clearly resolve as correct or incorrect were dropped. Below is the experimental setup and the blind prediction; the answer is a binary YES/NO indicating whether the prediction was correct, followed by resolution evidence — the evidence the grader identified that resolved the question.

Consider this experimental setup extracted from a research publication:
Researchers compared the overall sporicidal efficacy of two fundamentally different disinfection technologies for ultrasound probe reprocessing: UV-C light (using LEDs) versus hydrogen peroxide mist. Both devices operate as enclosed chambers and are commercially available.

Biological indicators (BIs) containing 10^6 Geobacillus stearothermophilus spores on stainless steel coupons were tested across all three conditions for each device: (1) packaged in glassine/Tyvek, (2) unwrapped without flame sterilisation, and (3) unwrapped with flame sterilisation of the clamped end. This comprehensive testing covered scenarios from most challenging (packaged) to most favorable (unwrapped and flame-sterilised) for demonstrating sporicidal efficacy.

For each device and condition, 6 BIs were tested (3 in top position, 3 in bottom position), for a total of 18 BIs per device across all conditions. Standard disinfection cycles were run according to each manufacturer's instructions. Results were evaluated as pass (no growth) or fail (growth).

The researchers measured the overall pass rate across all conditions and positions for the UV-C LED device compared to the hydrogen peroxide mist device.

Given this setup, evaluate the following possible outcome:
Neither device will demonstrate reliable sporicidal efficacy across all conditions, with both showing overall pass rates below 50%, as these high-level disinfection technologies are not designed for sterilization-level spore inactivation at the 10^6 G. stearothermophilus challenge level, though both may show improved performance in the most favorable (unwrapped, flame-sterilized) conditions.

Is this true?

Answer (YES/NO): NO